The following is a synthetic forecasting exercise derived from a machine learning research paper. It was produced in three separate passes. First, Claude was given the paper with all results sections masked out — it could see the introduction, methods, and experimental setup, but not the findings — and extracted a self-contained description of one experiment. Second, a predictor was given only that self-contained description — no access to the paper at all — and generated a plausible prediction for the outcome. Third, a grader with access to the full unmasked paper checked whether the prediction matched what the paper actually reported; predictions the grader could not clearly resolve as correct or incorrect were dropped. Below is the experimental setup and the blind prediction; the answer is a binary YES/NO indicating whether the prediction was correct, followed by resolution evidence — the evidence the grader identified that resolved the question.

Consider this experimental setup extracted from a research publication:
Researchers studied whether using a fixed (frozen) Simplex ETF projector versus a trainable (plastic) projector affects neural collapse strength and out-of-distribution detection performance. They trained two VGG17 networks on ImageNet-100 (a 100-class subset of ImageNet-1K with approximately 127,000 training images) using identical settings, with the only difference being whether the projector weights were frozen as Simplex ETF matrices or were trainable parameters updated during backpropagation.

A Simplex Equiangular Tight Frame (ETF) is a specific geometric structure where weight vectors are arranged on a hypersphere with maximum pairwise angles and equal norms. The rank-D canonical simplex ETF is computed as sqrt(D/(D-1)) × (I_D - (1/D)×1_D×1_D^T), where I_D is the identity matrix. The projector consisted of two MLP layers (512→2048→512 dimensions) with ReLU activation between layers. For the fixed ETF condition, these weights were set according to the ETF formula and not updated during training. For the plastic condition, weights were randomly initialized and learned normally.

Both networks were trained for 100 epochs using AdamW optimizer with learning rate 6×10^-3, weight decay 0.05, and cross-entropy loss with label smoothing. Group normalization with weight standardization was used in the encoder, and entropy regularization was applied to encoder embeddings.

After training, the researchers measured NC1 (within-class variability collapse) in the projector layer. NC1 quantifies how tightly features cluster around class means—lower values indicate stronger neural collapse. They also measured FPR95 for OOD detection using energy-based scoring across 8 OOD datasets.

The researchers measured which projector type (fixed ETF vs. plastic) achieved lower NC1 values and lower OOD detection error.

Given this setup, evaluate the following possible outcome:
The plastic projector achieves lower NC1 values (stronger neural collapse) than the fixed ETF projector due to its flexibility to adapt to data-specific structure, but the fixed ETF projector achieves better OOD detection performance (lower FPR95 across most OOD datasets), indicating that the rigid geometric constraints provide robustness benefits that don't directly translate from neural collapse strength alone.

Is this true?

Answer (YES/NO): NO